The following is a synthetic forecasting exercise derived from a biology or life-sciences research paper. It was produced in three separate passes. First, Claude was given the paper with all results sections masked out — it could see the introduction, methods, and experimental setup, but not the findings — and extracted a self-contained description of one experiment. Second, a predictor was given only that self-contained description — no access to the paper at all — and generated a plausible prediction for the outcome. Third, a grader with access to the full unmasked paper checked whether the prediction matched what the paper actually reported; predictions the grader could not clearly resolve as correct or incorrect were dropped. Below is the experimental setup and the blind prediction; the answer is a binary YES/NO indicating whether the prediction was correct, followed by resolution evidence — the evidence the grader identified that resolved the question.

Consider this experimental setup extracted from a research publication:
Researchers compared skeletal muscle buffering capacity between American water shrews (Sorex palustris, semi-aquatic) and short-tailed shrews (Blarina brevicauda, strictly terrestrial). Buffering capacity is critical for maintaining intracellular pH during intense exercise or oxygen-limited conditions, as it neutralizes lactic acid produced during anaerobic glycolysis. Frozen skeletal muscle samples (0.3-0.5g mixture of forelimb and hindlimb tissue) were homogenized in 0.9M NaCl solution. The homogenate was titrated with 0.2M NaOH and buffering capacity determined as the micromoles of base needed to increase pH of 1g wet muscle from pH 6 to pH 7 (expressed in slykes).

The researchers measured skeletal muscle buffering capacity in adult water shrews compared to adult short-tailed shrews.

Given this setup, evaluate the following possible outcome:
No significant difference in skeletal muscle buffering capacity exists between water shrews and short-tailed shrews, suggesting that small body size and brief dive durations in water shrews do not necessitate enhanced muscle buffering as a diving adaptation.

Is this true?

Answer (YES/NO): NO